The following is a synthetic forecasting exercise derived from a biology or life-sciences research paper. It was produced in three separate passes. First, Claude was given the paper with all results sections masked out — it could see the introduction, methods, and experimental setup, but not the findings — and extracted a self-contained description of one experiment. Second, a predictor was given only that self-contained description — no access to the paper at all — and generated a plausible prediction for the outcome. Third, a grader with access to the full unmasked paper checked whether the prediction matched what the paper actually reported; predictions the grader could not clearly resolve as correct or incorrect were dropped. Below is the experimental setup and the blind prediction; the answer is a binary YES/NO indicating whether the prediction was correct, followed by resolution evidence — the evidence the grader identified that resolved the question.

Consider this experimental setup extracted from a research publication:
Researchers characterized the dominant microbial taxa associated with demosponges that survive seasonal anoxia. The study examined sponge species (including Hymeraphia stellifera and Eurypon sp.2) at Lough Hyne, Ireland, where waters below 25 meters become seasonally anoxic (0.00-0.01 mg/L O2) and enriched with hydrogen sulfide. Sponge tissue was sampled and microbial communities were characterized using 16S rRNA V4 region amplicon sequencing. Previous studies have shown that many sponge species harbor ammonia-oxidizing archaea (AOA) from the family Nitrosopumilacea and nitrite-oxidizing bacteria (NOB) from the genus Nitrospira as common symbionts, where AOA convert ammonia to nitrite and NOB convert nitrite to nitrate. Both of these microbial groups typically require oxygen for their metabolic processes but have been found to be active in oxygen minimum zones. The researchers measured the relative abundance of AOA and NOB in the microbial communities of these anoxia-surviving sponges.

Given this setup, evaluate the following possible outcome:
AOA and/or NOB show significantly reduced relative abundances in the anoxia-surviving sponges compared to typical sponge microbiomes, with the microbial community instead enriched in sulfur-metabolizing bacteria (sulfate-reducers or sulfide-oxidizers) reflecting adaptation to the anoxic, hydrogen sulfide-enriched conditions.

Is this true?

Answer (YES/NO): NO